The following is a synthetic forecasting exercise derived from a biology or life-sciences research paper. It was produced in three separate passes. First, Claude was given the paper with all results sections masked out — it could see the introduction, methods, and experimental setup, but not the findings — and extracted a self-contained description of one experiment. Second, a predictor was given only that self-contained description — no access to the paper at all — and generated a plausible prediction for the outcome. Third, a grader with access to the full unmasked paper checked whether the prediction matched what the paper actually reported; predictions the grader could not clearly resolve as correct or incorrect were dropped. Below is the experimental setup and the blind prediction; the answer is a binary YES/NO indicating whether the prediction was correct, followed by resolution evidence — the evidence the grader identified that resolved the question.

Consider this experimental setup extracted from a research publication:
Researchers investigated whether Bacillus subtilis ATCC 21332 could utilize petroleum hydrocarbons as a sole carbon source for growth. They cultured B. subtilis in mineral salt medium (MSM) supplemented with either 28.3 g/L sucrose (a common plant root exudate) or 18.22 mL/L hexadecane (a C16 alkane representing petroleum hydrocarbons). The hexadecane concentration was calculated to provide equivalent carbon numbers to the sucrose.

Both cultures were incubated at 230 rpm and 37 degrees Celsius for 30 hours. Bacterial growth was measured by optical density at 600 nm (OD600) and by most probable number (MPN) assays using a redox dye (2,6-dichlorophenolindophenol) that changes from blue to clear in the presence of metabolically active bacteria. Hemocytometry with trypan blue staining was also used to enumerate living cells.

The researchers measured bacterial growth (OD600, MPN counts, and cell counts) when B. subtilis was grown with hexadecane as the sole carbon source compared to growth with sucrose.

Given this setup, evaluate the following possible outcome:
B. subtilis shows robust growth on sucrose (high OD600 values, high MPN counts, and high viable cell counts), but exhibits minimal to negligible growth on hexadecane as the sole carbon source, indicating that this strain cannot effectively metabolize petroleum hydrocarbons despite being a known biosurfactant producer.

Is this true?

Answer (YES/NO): YES